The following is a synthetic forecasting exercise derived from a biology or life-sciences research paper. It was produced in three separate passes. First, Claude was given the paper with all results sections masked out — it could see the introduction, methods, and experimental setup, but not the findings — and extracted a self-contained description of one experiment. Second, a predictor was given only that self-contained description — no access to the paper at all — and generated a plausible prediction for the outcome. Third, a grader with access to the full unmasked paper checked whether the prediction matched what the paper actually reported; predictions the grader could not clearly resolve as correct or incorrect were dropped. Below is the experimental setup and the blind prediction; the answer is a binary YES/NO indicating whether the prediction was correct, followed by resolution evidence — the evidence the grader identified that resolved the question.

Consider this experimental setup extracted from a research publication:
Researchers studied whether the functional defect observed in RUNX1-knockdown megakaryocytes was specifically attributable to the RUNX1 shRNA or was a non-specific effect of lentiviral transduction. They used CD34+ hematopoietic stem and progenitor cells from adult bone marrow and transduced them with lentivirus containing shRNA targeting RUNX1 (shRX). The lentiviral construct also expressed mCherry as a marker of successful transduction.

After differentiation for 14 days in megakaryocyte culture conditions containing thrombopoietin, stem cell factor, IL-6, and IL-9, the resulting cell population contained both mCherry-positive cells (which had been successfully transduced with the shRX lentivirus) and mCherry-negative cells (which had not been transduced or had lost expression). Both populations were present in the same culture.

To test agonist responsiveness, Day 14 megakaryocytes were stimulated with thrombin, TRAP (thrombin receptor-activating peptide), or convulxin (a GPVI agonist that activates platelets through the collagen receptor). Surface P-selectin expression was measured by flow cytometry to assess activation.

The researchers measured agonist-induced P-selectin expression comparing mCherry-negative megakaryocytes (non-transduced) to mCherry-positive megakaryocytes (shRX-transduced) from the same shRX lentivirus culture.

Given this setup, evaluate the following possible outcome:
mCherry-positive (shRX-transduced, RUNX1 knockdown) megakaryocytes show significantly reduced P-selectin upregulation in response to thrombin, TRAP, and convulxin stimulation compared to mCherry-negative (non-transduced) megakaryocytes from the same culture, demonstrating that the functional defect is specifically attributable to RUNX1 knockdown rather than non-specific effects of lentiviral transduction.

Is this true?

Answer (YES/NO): YES